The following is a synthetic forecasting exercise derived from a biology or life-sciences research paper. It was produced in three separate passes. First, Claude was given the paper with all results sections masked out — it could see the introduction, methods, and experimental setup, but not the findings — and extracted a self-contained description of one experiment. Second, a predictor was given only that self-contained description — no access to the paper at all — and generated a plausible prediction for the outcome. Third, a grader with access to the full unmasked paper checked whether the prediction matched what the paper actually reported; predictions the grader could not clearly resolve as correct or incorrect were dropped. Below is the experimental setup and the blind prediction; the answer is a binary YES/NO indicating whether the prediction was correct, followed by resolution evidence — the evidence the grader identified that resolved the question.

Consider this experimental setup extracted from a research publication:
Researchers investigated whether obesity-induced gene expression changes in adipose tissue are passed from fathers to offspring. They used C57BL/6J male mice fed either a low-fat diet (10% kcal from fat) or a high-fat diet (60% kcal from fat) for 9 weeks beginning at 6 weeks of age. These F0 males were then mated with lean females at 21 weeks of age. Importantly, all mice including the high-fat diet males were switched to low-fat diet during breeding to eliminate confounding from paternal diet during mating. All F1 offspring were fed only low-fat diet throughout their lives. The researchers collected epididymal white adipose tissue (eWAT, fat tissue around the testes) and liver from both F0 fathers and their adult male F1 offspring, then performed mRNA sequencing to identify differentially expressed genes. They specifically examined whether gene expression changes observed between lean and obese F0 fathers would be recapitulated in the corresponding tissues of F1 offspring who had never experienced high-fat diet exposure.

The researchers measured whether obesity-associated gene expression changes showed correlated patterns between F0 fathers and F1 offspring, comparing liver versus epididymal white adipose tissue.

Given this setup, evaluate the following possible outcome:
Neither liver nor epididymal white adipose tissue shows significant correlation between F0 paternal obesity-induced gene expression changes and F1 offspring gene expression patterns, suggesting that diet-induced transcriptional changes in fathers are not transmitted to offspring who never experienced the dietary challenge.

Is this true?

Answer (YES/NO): NO